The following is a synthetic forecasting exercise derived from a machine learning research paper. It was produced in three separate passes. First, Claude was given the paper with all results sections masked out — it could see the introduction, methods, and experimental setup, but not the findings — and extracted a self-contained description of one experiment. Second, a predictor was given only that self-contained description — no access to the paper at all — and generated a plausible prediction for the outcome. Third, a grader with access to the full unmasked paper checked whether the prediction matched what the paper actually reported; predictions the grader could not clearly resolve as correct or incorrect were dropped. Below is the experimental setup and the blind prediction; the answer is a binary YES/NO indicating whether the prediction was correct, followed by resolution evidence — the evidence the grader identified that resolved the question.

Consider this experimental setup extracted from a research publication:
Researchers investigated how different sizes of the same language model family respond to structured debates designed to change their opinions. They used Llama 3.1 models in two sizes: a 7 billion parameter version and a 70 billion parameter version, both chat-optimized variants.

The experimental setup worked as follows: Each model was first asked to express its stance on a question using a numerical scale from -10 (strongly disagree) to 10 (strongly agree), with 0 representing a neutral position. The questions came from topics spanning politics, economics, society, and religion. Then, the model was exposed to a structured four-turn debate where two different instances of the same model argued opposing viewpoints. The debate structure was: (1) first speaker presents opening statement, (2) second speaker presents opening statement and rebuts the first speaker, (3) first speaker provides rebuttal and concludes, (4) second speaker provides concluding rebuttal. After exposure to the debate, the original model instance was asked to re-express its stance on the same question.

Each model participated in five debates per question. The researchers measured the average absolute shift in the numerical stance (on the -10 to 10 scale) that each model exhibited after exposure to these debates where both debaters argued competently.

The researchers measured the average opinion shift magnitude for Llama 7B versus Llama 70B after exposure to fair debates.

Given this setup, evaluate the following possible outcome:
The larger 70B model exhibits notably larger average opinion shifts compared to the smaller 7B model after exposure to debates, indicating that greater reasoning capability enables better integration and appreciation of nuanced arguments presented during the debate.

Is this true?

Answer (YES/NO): NO